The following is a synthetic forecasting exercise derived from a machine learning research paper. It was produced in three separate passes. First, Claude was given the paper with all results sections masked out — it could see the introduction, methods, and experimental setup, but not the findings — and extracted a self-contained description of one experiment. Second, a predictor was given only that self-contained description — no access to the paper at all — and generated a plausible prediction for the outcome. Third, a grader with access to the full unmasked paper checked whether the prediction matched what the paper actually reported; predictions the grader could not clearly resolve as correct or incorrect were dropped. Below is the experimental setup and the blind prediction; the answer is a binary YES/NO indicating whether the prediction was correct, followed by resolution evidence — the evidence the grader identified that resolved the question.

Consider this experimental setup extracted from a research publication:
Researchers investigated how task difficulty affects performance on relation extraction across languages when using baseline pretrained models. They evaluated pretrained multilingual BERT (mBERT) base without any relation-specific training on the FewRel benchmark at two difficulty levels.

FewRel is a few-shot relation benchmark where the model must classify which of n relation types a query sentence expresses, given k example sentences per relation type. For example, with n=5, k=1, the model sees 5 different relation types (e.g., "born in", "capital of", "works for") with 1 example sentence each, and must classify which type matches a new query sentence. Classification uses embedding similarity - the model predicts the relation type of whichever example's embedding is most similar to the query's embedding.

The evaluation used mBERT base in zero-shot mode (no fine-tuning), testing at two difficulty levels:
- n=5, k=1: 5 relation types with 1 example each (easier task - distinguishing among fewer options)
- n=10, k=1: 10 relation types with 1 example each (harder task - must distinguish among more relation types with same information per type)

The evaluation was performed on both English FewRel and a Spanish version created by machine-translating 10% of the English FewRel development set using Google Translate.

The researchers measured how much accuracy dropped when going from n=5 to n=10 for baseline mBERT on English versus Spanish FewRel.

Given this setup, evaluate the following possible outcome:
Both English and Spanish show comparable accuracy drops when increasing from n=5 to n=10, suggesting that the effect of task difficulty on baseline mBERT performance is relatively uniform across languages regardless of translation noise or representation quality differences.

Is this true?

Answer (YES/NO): NO